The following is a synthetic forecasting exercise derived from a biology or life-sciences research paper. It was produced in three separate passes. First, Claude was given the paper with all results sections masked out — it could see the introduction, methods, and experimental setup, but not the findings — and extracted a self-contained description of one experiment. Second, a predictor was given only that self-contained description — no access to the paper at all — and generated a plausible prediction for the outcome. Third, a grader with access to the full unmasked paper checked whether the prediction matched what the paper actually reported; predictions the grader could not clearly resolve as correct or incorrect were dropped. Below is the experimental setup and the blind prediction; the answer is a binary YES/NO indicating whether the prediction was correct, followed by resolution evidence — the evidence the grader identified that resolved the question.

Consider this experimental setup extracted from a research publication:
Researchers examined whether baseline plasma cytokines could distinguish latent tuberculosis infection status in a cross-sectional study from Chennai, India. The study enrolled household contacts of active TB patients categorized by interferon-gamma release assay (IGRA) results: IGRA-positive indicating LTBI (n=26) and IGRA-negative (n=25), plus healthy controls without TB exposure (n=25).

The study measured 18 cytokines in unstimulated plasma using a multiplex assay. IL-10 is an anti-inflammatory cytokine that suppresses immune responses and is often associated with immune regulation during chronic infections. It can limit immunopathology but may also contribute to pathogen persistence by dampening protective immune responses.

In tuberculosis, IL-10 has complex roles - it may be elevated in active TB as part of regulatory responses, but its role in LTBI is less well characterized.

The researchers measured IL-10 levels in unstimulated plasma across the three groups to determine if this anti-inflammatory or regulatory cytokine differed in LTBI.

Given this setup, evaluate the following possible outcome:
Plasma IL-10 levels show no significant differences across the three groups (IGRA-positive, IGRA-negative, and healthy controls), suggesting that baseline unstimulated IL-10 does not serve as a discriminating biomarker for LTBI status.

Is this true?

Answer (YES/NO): YES